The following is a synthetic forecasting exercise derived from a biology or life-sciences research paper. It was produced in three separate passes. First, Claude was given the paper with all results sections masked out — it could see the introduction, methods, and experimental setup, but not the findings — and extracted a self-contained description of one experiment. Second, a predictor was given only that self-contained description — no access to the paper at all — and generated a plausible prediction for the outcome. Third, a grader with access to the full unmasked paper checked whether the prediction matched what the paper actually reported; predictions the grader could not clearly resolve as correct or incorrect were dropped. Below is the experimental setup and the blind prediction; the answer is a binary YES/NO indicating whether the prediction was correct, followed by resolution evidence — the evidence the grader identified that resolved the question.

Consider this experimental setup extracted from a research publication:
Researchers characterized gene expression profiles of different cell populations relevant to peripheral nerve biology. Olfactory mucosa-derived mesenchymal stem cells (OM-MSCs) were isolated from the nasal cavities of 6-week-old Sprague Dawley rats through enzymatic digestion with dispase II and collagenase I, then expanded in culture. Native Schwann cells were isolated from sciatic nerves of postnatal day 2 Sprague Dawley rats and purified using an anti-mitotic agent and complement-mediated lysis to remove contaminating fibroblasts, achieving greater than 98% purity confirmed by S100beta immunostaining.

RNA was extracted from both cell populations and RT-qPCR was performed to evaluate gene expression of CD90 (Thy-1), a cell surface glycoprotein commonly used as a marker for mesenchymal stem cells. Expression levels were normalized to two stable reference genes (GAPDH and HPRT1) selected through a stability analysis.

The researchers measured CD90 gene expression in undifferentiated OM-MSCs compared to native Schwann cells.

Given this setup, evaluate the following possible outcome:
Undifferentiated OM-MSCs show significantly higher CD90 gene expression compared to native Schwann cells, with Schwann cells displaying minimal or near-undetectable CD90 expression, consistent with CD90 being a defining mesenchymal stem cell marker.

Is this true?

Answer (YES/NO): NO